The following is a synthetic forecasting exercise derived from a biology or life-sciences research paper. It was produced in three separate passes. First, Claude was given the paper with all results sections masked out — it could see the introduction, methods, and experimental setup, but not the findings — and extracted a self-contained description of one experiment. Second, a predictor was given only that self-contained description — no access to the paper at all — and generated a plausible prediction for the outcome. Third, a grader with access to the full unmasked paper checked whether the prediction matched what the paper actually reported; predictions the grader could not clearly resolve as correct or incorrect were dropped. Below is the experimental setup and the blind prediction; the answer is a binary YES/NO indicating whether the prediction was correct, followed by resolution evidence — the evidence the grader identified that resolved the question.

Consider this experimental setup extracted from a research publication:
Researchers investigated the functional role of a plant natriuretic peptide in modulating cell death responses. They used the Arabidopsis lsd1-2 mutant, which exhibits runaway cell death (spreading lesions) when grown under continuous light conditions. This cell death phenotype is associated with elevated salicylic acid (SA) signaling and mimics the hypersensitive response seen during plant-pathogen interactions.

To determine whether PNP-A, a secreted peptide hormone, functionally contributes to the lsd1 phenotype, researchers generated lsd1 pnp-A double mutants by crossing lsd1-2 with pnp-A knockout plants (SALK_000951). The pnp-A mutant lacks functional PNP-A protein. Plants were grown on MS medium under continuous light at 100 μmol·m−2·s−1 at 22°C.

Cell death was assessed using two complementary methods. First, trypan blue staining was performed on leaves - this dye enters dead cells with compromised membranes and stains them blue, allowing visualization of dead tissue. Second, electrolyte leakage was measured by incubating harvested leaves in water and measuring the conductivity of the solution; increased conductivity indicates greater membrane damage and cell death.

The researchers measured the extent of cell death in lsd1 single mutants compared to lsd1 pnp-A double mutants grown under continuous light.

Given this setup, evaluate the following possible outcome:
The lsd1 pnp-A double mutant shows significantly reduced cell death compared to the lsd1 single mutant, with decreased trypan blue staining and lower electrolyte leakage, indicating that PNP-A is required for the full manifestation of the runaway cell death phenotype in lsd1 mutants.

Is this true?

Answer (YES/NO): NO